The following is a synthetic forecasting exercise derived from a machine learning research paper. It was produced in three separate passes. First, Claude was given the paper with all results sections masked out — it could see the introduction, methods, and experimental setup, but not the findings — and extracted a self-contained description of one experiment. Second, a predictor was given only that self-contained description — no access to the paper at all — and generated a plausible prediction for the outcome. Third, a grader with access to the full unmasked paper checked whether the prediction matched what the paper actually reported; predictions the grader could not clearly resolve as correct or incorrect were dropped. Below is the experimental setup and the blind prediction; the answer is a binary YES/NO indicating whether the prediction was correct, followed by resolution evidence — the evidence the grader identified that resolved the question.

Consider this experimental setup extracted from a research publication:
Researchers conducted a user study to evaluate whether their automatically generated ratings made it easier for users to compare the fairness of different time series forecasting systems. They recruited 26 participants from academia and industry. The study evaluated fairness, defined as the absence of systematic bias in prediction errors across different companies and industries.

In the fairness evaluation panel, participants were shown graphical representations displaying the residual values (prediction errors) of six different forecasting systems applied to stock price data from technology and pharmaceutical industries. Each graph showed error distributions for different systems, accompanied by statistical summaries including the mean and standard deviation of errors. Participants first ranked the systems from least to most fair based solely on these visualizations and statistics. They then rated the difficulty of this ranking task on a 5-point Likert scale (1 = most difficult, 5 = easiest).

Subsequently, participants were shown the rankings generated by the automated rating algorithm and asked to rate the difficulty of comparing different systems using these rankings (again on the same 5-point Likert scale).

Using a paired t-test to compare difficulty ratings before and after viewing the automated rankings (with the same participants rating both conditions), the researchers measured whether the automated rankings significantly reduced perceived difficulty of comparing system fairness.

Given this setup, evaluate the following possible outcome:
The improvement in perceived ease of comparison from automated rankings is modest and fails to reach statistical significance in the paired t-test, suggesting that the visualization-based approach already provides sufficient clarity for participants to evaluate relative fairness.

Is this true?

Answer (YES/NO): YES